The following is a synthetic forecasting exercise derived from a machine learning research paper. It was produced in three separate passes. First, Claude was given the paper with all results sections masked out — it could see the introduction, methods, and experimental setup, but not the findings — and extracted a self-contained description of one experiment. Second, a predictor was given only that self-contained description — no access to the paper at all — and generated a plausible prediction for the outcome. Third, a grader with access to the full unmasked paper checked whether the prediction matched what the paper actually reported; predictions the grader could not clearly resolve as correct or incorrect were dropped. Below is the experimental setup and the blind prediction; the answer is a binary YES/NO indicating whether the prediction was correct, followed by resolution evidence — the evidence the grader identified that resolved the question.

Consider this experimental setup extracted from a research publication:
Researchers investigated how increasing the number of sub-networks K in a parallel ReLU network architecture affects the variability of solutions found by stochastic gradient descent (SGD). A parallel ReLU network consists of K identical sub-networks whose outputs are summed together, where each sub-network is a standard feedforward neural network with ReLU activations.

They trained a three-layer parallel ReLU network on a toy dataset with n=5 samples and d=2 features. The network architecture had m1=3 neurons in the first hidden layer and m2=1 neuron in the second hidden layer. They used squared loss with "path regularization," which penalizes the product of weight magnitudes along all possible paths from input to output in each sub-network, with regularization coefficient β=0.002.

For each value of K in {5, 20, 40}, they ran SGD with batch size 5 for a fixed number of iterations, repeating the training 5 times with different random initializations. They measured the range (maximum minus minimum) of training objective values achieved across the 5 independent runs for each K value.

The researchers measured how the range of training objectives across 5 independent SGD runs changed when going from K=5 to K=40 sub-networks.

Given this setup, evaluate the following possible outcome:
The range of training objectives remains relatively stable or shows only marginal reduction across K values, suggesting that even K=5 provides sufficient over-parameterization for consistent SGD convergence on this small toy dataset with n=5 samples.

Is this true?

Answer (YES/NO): NO